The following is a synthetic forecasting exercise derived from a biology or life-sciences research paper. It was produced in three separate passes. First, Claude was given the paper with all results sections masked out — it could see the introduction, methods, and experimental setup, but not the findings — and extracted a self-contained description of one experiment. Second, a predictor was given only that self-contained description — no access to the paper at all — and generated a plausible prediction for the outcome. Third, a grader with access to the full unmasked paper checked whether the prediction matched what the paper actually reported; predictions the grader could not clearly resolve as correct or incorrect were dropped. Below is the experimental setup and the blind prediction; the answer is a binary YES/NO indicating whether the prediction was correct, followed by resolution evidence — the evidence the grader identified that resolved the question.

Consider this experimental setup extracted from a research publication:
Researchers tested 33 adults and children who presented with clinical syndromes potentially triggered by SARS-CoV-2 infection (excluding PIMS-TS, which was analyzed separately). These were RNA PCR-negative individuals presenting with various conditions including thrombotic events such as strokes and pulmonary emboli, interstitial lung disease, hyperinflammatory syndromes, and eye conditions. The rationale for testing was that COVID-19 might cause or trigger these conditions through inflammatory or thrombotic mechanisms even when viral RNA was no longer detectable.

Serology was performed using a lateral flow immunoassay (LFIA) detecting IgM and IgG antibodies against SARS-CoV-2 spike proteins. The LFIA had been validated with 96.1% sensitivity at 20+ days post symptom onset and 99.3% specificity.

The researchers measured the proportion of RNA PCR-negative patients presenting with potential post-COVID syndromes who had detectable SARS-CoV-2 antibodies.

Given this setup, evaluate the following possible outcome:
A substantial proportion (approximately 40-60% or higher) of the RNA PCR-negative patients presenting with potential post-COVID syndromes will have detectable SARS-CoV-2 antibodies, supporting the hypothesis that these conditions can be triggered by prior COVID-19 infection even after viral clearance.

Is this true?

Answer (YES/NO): NO